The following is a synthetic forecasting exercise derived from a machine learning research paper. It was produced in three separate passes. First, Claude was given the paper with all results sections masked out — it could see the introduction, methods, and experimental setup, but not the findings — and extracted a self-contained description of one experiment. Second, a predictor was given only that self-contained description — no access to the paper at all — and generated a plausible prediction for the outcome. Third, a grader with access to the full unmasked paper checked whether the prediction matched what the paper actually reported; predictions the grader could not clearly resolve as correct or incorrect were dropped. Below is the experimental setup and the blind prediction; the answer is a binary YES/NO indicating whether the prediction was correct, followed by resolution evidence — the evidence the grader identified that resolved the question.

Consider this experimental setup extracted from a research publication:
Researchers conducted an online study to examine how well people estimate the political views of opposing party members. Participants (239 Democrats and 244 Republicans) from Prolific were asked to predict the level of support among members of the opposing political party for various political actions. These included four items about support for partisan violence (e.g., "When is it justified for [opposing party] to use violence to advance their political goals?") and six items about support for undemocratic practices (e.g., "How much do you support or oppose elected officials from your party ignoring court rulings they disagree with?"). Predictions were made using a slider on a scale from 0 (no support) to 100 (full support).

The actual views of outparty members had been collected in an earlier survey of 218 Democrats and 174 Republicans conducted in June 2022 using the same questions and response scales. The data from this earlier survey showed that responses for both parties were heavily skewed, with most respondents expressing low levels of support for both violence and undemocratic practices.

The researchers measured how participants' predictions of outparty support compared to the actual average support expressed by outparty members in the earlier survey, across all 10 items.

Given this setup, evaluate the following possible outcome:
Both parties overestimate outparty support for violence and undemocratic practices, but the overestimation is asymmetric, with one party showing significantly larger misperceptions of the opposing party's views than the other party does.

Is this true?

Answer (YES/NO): YES